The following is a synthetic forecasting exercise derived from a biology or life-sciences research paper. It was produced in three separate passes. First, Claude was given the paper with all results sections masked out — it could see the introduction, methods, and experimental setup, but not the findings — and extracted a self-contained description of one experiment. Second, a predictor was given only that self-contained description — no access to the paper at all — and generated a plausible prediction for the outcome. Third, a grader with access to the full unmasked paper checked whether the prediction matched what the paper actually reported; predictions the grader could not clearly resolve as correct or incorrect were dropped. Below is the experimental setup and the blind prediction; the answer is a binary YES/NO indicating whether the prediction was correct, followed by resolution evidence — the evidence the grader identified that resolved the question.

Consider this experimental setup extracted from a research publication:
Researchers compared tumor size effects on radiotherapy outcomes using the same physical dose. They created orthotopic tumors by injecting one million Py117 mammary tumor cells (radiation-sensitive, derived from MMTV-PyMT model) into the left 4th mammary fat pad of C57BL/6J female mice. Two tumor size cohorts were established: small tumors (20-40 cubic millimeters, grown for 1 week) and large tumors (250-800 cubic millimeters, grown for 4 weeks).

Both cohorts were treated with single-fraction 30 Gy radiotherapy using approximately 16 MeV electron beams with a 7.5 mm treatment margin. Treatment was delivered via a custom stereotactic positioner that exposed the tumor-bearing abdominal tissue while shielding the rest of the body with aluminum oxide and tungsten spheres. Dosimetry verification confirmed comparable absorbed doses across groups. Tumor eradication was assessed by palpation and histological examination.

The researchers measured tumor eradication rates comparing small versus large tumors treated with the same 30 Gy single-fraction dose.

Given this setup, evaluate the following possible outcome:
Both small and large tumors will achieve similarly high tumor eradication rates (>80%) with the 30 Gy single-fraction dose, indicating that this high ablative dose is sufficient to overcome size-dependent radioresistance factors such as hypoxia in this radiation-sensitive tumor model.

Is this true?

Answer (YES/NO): NO